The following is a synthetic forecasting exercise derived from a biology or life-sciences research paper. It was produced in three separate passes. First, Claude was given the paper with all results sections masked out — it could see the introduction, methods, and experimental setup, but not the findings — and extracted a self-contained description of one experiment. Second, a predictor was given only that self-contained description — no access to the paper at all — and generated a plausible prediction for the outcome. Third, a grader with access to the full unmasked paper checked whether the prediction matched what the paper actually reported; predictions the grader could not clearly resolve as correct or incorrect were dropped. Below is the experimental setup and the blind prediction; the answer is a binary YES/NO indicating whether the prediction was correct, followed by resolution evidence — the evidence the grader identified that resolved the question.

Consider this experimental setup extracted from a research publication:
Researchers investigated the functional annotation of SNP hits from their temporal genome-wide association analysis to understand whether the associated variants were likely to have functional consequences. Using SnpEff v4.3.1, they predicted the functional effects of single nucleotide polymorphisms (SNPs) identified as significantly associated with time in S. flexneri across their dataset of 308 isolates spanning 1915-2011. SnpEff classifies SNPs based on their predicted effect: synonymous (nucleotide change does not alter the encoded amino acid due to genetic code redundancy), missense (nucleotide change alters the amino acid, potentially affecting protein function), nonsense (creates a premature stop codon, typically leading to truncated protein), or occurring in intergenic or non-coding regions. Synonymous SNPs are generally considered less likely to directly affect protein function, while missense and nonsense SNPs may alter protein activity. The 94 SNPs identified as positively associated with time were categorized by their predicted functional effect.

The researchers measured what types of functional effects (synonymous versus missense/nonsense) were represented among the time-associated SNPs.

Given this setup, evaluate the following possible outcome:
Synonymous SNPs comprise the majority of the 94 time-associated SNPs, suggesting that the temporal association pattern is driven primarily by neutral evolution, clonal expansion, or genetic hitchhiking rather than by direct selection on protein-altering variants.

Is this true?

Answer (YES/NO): YES